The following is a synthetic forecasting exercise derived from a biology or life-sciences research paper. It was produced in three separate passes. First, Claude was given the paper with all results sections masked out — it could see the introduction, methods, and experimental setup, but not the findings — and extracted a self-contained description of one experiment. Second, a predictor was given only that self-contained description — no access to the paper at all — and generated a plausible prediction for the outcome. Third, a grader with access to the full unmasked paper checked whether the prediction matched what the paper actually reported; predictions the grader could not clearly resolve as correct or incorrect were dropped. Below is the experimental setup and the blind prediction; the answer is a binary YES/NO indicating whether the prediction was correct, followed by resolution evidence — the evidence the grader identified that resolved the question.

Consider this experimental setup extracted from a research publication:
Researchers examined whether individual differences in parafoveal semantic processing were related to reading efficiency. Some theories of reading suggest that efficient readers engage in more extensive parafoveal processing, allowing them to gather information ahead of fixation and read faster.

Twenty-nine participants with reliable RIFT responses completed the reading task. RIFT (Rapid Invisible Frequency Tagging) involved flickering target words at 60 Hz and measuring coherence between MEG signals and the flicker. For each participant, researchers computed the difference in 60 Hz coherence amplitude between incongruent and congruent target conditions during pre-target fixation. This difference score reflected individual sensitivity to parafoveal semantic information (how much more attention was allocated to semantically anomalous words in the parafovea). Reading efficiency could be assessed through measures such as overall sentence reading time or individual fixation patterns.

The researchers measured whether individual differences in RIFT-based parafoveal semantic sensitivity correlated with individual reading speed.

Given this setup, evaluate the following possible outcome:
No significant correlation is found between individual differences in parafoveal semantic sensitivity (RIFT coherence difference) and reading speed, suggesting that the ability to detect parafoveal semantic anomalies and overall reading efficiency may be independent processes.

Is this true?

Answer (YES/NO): NO